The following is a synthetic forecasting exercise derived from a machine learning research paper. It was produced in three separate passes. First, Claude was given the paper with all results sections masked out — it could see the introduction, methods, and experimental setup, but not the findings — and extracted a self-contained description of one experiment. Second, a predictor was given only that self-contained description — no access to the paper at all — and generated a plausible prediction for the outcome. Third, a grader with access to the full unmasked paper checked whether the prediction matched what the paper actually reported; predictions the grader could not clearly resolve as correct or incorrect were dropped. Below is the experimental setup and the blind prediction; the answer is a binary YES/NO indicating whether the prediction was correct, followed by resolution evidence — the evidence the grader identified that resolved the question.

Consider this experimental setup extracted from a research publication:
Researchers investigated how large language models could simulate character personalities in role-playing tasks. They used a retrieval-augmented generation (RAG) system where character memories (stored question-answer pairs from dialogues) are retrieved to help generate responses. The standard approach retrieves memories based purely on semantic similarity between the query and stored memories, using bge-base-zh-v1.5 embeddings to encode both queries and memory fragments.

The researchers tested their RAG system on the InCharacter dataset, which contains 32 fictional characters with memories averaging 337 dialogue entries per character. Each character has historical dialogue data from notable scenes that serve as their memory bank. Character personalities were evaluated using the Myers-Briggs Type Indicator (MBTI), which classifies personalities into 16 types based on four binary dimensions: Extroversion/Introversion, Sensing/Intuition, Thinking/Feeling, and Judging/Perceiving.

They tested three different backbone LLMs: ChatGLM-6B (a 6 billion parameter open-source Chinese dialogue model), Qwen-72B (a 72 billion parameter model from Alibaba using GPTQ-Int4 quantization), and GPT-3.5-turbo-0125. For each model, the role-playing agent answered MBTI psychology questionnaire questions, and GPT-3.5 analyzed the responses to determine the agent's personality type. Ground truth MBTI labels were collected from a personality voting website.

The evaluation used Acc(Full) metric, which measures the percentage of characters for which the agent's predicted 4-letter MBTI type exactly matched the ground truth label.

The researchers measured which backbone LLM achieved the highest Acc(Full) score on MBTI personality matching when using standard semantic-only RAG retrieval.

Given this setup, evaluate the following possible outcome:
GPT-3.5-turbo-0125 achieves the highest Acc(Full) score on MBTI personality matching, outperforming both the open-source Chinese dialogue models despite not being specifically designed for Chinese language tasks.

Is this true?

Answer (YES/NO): YES